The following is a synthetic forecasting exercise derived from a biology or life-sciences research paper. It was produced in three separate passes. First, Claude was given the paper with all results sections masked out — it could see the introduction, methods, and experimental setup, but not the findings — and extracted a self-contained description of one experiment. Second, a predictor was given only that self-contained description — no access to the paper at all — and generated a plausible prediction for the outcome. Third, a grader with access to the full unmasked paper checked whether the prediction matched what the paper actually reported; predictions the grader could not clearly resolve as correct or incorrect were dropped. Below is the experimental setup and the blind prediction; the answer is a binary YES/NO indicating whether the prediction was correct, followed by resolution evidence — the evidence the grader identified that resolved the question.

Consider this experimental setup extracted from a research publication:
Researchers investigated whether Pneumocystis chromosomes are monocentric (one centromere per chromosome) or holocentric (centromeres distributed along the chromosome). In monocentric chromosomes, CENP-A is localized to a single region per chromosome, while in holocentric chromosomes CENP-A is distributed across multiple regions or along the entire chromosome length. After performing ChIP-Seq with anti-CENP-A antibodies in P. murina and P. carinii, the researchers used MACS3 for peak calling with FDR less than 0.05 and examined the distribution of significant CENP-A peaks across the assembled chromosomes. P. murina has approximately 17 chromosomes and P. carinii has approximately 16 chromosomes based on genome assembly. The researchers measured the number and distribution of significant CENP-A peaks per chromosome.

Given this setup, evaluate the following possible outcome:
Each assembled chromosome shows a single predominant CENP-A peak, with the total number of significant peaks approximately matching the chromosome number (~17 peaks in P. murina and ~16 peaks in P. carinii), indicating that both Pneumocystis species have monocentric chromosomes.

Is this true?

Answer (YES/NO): YES